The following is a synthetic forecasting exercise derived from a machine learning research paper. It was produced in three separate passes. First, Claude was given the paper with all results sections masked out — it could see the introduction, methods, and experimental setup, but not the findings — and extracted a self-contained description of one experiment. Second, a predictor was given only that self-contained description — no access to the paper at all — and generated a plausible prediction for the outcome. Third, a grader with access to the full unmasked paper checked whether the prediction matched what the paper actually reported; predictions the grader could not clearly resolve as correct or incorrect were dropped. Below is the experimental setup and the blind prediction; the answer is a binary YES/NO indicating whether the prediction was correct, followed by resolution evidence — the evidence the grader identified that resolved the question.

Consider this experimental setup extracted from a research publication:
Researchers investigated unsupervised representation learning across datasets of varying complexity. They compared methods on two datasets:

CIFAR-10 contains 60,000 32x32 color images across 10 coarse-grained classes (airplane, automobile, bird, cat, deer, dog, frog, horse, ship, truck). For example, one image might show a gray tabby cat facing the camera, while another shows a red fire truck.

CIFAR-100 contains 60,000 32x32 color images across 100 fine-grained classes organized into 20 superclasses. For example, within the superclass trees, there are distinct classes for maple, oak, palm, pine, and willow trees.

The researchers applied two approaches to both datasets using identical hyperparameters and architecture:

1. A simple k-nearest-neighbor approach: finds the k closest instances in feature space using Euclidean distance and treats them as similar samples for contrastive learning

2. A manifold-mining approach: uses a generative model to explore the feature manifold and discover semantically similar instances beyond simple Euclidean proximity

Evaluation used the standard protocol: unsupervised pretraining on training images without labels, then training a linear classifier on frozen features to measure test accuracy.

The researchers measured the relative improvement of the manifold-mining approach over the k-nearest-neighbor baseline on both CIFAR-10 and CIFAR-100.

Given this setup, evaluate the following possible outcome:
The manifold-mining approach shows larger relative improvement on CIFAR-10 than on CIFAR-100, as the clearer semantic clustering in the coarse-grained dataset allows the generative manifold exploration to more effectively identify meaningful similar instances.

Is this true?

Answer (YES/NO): NO